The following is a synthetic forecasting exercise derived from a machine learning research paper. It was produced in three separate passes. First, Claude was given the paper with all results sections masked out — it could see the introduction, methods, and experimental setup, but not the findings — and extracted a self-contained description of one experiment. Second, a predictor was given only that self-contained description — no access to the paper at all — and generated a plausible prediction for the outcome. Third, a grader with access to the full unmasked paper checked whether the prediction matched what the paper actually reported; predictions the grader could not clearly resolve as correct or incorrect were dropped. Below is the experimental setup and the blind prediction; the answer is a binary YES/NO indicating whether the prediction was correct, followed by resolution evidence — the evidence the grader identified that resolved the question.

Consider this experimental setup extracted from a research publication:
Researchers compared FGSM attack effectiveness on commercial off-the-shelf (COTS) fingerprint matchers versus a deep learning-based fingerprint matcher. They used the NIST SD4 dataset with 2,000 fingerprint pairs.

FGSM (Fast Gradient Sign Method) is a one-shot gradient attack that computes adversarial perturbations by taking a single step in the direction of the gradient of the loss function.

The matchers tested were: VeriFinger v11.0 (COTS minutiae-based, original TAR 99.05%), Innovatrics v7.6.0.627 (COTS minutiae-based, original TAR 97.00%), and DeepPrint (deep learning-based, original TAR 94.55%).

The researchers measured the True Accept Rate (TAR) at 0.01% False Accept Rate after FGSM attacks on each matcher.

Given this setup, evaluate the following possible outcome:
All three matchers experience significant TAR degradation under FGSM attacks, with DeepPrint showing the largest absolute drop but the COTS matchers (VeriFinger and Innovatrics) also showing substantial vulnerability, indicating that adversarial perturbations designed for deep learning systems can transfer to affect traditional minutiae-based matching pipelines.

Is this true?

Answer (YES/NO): NO